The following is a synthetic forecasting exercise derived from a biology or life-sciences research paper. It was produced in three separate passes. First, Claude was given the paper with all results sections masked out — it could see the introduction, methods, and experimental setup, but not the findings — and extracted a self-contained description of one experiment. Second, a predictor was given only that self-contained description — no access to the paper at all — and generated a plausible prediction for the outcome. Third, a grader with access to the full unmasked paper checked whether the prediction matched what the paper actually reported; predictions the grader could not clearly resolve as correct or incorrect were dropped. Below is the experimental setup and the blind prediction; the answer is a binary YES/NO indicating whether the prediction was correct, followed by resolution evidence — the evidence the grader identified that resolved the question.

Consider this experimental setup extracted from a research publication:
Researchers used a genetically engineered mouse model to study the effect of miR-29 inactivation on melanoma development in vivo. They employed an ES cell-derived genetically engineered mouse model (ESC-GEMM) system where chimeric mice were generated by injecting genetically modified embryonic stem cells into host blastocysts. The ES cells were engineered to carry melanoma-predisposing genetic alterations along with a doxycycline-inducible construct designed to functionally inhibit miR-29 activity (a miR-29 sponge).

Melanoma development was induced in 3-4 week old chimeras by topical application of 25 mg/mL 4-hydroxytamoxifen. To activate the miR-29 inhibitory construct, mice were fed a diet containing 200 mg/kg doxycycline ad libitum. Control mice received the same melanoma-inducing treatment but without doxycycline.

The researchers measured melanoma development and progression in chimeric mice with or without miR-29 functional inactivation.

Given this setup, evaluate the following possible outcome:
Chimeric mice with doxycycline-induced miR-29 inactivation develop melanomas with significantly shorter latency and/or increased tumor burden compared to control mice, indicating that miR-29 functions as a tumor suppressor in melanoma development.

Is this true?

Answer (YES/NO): YES